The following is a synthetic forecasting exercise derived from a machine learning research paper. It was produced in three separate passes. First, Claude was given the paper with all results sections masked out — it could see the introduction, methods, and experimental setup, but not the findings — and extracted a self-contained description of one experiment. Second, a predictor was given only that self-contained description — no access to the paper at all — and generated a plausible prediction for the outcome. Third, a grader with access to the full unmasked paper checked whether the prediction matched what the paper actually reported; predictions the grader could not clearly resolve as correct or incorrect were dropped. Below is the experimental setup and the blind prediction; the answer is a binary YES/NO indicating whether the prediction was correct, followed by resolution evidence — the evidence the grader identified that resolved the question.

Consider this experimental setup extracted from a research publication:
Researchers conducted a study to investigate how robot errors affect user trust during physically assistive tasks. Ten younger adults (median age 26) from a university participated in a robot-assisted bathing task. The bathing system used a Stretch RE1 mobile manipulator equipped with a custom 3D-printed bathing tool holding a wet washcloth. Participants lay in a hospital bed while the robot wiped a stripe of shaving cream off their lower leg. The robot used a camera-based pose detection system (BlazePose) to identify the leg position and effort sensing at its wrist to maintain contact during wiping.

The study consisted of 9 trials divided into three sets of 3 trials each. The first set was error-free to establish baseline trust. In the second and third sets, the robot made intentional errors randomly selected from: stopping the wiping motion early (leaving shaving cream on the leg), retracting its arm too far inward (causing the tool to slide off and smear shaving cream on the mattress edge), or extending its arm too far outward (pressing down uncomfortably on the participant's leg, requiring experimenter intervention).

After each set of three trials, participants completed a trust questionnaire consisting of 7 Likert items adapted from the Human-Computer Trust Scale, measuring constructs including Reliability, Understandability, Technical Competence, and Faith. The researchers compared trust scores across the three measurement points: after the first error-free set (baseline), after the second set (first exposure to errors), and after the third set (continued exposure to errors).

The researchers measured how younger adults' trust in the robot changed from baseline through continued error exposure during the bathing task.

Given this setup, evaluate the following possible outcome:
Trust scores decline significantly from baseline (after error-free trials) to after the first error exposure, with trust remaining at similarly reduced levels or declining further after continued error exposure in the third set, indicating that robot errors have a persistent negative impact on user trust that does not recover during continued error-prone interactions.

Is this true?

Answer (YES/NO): NO